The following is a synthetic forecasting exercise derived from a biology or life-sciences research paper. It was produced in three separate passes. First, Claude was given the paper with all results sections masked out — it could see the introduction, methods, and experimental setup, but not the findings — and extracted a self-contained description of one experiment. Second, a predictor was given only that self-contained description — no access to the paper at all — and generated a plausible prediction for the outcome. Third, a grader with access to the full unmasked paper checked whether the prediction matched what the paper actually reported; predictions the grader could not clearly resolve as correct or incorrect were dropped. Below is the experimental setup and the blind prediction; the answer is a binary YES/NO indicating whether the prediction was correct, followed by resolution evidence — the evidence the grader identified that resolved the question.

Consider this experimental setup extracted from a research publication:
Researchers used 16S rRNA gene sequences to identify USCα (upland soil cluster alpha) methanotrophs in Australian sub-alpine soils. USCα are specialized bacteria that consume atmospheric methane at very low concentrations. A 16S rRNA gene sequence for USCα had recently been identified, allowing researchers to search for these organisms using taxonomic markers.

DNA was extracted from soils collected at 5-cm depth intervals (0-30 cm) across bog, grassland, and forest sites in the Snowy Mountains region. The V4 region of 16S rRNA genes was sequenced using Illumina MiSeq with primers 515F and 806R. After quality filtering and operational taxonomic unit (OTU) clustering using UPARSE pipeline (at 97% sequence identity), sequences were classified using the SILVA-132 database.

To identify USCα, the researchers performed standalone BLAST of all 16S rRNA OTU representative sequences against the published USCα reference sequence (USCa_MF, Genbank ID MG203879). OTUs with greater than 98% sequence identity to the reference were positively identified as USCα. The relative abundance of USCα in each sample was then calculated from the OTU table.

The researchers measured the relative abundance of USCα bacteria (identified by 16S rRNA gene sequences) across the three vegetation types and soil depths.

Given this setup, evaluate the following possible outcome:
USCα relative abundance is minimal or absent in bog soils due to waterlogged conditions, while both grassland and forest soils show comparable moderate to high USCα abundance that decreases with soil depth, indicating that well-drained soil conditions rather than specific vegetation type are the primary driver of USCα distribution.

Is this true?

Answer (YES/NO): YES